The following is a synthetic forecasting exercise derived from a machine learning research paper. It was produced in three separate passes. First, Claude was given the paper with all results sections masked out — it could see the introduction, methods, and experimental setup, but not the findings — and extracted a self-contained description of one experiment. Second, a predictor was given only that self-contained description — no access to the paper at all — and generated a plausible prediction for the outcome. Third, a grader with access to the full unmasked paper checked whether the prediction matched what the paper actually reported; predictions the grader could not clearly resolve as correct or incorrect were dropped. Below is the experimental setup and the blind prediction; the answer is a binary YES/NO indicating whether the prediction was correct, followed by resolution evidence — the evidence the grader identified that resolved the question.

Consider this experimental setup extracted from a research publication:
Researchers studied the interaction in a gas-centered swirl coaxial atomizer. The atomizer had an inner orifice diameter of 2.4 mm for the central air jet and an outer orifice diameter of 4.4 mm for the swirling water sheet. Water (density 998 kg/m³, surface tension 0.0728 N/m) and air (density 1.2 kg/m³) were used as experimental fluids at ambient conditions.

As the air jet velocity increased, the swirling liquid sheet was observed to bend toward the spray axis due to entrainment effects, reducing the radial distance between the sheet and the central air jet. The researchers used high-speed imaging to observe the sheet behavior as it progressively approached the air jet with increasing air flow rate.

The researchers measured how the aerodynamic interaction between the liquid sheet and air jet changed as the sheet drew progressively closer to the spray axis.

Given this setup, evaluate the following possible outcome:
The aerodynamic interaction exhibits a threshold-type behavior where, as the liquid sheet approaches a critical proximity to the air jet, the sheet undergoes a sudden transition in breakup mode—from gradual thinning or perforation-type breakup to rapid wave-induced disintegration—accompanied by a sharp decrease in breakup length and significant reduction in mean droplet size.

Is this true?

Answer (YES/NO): NO